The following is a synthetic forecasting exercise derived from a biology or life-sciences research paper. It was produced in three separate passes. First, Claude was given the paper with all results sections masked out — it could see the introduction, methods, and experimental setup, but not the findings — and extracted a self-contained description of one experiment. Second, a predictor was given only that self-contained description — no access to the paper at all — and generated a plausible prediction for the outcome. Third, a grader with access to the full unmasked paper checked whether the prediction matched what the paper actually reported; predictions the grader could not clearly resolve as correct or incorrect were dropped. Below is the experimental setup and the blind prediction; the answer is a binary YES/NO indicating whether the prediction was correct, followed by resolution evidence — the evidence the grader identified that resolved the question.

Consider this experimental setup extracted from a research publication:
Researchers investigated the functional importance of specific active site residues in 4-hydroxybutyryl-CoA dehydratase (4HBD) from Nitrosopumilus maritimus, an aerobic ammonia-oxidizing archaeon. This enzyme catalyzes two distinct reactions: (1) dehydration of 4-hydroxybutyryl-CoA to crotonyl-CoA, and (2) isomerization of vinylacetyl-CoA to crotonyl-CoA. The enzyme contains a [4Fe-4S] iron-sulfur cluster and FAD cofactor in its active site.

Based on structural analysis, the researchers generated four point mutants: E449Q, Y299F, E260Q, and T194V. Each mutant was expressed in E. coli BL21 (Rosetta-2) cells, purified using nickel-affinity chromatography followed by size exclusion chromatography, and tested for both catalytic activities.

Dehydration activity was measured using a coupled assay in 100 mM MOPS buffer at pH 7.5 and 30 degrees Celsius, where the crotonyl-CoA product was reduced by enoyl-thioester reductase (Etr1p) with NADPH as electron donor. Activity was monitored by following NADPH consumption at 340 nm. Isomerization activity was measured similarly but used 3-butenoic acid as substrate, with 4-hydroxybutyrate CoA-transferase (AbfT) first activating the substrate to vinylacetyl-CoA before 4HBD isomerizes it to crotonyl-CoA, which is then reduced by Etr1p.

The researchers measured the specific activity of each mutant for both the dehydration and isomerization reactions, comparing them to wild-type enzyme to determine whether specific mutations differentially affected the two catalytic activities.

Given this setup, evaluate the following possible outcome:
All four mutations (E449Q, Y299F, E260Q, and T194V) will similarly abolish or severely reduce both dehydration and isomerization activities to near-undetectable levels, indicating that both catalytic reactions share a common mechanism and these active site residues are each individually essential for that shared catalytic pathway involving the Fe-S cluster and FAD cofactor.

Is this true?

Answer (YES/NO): NO